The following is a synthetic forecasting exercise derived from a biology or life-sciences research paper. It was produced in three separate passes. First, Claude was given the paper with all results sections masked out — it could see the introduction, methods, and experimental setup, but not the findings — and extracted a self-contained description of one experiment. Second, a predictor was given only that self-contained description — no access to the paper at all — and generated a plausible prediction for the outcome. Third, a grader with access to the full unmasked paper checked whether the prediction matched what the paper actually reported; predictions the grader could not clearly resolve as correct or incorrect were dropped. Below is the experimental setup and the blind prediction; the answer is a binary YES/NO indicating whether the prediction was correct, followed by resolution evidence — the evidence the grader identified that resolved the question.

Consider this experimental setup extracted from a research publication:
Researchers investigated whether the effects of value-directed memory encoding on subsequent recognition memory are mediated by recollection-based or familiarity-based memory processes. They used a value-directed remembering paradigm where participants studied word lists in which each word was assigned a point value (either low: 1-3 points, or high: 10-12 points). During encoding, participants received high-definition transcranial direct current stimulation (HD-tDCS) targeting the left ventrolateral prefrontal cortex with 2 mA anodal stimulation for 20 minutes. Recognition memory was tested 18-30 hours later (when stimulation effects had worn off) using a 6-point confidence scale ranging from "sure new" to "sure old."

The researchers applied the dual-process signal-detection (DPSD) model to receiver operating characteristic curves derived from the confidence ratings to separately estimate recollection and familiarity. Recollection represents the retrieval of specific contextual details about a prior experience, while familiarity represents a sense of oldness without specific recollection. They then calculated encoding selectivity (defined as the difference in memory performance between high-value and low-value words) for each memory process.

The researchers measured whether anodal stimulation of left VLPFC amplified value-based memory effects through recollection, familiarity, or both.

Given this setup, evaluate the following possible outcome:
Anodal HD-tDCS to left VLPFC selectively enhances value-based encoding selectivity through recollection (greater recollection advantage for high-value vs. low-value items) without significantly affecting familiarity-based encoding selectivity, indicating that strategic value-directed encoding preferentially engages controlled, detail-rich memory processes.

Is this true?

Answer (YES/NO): YES